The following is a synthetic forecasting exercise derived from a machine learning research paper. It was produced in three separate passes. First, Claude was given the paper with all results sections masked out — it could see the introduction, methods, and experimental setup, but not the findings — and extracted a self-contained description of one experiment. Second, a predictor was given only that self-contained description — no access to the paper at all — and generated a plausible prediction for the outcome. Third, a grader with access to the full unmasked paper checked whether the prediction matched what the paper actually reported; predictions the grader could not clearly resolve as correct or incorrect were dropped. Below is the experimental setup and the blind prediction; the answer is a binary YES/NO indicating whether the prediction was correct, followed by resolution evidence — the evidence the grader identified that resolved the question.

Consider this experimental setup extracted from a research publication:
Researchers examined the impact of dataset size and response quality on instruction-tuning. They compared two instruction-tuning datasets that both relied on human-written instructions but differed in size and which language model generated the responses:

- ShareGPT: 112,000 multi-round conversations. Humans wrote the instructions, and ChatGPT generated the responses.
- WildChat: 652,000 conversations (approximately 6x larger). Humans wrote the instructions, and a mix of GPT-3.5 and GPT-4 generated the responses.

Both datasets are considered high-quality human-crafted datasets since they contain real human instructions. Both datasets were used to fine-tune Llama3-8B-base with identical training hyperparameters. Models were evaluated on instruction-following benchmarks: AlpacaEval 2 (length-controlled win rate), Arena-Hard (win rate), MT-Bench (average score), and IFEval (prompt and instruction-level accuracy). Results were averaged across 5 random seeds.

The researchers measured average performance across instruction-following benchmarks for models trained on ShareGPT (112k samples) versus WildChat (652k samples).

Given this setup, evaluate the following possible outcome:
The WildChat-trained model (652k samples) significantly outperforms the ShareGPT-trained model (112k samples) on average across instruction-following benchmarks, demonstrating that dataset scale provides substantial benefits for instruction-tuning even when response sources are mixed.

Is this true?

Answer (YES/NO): NO